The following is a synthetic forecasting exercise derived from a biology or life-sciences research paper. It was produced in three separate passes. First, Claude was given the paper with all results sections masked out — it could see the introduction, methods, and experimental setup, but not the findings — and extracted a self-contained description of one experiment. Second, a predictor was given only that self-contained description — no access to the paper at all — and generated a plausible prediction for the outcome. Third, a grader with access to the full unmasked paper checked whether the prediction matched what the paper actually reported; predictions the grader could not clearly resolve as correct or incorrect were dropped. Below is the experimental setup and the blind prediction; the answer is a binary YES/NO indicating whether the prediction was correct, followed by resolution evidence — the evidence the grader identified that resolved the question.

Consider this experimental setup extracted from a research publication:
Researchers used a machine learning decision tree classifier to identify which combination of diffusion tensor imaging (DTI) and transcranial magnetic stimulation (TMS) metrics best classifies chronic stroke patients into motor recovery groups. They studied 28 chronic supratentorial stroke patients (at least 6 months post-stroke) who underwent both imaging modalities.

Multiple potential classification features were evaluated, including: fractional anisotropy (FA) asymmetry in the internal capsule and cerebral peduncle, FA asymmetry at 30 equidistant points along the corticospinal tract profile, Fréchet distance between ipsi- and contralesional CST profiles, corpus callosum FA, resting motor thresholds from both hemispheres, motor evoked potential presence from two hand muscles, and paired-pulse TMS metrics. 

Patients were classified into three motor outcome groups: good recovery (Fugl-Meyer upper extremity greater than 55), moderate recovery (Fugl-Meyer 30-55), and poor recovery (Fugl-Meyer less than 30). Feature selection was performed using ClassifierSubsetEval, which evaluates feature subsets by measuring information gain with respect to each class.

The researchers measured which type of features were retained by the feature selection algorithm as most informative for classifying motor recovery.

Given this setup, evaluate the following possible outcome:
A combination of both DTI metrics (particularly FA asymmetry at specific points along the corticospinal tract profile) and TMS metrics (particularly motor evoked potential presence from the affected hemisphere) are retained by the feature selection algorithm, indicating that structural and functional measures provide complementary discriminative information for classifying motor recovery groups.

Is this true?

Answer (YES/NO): NO